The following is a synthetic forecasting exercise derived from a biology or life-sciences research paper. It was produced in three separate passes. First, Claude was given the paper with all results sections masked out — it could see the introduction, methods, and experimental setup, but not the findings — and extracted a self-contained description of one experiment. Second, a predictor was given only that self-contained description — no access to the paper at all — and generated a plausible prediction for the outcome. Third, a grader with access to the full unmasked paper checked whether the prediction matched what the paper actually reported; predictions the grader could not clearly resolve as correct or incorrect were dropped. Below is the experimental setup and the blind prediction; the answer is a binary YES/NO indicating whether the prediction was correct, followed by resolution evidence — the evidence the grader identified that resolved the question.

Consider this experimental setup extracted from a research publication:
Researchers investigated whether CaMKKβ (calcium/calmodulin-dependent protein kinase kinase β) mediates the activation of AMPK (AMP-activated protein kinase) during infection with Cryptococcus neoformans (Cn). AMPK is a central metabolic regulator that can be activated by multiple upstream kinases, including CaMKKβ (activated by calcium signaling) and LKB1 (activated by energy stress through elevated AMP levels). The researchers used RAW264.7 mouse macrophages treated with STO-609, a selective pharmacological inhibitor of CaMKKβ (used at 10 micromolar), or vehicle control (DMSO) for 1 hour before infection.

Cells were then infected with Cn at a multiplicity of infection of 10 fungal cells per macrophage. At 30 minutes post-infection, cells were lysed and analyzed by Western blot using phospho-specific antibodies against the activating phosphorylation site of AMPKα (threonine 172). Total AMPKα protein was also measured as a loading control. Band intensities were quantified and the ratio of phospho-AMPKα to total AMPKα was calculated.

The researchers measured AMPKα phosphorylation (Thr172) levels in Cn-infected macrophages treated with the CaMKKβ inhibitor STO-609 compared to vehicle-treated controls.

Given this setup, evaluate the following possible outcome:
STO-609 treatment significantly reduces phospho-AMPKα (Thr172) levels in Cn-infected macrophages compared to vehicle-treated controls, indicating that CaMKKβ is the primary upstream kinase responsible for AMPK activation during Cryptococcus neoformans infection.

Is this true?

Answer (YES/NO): NO